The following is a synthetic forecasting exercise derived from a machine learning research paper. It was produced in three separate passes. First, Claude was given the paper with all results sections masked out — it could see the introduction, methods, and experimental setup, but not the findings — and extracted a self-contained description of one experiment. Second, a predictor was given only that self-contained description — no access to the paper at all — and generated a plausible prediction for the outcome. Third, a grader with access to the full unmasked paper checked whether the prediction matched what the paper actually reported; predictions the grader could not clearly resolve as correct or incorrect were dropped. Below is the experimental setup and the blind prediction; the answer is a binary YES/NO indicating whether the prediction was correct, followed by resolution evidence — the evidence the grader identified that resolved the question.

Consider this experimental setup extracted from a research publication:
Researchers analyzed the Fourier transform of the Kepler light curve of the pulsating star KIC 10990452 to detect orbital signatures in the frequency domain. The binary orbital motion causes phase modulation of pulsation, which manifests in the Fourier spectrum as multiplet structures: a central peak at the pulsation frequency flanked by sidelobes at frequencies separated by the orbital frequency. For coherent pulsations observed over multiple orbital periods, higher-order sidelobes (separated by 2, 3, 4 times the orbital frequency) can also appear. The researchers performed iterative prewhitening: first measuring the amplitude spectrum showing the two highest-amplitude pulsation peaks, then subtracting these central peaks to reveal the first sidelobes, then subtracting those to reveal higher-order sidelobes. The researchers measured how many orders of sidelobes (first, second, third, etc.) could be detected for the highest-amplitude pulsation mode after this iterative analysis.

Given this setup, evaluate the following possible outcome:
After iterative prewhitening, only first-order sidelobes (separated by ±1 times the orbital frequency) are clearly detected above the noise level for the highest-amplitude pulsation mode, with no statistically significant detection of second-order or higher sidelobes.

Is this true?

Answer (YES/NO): NO